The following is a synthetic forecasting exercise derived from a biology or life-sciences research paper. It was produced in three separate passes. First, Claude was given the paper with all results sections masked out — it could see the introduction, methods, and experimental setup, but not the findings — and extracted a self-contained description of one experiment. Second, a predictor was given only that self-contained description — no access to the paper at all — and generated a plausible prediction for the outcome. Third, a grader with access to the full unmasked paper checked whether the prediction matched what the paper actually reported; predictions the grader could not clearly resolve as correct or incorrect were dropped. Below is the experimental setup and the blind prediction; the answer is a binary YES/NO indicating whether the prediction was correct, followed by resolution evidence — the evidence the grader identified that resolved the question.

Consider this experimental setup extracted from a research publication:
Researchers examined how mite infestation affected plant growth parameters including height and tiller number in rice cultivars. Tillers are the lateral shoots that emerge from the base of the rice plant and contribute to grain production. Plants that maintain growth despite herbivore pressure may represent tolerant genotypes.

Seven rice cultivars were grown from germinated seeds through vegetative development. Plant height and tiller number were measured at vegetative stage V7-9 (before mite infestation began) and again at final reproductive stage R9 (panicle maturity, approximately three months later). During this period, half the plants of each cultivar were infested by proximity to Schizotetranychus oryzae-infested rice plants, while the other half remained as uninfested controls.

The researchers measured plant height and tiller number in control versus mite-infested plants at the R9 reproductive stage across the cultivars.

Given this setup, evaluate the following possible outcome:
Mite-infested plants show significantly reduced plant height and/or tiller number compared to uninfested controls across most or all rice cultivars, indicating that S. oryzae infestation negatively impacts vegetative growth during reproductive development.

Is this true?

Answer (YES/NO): NO